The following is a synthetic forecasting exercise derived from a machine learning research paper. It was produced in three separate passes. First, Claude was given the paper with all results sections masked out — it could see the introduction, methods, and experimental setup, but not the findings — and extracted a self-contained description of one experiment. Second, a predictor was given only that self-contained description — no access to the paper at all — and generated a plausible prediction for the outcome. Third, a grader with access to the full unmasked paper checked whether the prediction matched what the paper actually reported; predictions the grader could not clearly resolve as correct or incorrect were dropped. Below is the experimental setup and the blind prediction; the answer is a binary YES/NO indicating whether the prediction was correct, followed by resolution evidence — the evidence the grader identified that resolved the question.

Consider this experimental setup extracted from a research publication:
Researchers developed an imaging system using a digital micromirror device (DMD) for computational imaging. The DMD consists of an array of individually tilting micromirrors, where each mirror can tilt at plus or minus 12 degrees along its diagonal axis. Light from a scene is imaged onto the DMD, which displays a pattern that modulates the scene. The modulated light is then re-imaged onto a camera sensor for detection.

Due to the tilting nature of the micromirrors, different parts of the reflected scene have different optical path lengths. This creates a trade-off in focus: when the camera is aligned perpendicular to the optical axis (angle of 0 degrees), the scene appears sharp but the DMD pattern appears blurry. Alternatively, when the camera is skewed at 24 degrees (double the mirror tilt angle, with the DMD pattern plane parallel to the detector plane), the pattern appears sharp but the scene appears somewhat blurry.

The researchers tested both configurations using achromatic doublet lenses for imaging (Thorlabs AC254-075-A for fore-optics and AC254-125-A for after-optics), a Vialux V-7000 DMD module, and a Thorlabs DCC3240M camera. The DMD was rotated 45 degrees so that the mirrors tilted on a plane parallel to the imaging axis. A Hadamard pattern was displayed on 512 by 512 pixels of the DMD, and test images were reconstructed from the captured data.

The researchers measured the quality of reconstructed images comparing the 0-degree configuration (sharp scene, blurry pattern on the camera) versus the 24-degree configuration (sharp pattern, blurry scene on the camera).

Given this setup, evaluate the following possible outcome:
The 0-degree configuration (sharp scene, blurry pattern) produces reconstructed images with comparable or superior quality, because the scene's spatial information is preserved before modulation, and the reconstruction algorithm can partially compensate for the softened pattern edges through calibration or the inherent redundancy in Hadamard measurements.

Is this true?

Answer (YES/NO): NO